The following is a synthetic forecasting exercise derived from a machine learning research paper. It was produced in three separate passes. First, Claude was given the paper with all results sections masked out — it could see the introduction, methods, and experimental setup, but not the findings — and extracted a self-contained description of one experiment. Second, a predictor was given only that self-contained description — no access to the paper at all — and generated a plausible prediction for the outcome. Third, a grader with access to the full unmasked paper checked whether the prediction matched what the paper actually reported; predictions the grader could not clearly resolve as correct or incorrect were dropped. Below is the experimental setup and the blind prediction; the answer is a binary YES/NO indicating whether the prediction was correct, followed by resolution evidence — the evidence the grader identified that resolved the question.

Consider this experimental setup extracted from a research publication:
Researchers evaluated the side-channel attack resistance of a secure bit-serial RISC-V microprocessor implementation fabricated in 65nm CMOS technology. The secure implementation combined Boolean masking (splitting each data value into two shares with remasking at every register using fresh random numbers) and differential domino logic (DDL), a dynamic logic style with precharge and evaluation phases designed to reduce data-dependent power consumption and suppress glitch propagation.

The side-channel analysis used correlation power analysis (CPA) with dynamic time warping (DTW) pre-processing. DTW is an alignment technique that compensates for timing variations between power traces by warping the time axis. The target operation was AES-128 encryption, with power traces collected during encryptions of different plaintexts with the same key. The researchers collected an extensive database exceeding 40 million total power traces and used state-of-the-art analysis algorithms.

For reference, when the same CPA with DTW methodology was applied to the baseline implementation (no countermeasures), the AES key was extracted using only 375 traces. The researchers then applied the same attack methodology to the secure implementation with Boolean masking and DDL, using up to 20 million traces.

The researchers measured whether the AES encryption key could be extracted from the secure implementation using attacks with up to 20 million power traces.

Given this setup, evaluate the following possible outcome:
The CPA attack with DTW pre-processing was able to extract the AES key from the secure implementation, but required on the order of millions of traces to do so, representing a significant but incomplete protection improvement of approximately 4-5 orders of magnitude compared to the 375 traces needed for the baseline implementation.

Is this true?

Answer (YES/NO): NO